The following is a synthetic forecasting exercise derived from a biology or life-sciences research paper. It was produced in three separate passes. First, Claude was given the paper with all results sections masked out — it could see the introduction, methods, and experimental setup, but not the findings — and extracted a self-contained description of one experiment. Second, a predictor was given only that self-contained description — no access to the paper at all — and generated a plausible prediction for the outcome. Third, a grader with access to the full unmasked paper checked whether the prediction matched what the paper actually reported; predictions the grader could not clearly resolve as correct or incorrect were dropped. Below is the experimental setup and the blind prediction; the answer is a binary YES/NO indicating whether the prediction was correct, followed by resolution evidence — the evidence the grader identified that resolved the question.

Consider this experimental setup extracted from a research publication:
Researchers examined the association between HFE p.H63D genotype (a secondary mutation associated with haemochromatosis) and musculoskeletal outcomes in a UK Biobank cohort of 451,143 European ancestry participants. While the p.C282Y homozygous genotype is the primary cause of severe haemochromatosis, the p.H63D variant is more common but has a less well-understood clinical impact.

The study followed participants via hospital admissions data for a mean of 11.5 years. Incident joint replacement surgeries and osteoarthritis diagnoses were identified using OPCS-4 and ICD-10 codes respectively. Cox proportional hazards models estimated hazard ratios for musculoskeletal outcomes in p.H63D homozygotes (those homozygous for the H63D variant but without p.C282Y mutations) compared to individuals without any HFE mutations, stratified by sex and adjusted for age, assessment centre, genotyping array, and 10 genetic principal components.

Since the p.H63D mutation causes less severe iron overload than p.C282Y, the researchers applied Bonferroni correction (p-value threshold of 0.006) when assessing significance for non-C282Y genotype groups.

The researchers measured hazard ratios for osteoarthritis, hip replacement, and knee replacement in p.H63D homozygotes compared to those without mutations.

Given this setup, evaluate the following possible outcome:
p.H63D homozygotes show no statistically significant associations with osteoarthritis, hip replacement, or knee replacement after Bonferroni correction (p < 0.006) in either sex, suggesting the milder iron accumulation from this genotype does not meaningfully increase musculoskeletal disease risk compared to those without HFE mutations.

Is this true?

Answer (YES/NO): YES